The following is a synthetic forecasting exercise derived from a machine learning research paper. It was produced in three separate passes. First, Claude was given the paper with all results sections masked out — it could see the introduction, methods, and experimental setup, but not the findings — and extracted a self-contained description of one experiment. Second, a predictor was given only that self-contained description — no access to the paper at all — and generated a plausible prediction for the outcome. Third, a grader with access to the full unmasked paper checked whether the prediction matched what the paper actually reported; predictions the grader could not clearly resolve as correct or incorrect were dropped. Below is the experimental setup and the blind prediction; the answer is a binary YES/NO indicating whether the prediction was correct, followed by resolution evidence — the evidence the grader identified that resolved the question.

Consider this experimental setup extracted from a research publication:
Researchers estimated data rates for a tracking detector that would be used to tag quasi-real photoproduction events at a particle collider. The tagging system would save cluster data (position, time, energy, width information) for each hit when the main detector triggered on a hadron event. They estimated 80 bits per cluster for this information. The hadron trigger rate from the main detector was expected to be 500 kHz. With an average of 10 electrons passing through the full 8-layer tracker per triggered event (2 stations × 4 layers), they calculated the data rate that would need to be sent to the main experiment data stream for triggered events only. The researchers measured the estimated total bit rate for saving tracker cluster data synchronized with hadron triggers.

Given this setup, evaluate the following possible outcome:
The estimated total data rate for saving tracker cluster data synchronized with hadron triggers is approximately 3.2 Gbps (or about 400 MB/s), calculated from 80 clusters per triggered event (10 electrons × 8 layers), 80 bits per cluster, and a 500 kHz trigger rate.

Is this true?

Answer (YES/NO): YES